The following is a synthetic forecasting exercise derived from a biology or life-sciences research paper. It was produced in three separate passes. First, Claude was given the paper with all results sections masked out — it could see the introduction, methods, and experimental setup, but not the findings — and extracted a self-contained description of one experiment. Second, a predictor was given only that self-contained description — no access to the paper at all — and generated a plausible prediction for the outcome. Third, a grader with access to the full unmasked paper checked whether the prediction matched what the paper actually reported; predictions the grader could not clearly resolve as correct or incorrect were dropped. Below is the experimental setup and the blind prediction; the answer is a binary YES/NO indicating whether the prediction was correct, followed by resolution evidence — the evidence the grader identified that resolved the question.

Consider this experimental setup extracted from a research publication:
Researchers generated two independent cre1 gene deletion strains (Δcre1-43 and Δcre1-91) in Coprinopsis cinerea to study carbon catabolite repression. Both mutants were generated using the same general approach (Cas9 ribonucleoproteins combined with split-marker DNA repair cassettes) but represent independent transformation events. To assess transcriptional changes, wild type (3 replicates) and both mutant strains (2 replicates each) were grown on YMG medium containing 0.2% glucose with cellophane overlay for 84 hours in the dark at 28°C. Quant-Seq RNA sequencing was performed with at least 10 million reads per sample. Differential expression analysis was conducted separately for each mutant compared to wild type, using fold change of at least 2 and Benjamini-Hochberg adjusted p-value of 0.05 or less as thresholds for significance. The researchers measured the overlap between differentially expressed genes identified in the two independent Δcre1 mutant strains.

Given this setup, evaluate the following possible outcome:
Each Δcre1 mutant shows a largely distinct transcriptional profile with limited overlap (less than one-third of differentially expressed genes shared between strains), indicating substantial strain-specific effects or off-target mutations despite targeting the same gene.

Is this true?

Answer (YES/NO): NO